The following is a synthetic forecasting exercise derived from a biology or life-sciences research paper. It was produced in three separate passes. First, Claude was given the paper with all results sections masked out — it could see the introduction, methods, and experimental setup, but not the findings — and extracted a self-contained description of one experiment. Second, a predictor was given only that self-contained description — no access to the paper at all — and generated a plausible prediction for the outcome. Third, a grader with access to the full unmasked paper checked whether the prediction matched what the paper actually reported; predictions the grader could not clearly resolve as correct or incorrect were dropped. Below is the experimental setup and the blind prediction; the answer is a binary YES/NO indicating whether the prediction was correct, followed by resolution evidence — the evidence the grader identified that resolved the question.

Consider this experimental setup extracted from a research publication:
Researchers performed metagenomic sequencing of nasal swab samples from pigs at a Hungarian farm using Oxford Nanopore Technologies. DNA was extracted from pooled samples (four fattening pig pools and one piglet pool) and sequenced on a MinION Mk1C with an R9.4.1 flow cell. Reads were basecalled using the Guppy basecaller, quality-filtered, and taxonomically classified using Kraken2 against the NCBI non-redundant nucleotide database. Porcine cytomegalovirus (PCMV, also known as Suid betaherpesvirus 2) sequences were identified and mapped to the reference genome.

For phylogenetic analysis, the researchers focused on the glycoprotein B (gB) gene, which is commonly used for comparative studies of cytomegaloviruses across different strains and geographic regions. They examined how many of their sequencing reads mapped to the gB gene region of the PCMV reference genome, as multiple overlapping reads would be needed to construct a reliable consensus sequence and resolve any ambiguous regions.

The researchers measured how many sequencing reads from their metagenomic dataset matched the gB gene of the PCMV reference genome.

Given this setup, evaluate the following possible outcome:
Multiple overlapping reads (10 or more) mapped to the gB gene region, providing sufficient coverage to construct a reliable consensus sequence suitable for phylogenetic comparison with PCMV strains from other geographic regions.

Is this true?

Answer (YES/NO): NO